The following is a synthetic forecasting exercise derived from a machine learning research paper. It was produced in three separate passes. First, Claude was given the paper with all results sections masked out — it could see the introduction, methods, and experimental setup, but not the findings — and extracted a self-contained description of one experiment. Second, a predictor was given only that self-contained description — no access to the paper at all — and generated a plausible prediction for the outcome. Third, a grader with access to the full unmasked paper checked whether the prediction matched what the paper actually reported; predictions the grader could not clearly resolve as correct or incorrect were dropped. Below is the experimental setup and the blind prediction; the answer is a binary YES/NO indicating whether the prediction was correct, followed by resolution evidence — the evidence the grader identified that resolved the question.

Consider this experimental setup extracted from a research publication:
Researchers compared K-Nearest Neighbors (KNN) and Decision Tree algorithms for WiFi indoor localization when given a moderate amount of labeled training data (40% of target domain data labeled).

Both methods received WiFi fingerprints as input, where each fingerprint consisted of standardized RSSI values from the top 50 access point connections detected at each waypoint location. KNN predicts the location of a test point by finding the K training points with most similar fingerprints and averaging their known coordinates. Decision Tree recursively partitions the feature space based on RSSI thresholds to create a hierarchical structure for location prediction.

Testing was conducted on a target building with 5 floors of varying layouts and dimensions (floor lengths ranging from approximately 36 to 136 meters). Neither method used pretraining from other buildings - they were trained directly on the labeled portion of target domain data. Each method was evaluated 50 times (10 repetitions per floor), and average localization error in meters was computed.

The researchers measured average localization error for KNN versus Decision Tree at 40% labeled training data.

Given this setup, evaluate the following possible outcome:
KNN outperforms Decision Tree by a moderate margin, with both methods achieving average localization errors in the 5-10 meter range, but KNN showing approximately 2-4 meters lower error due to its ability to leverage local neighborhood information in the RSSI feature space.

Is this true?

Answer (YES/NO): NO